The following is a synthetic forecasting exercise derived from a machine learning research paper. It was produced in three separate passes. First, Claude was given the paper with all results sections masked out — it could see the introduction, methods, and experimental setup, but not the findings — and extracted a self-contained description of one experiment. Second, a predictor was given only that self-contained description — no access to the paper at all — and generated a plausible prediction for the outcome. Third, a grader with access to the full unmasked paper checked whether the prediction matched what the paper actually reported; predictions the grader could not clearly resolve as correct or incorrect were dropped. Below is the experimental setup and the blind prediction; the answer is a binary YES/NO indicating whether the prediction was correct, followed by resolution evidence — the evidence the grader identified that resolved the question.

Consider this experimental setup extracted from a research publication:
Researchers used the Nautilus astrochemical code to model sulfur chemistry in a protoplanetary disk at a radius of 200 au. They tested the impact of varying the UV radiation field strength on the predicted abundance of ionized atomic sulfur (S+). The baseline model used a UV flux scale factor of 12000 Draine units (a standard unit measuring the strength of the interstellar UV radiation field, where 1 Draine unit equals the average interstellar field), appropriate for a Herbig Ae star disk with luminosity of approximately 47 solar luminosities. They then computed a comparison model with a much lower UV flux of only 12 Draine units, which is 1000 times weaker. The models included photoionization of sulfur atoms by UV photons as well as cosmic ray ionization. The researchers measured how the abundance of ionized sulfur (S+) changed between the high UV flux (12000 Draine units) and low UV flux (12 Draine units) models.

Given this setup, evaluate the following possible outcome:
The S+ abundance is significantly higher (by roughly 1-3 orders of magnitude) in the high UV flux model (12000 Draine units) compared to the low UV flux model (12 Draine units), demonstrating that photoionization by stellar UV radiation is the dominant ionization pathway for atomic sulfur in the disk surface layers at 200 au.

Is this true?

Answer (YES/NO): YES